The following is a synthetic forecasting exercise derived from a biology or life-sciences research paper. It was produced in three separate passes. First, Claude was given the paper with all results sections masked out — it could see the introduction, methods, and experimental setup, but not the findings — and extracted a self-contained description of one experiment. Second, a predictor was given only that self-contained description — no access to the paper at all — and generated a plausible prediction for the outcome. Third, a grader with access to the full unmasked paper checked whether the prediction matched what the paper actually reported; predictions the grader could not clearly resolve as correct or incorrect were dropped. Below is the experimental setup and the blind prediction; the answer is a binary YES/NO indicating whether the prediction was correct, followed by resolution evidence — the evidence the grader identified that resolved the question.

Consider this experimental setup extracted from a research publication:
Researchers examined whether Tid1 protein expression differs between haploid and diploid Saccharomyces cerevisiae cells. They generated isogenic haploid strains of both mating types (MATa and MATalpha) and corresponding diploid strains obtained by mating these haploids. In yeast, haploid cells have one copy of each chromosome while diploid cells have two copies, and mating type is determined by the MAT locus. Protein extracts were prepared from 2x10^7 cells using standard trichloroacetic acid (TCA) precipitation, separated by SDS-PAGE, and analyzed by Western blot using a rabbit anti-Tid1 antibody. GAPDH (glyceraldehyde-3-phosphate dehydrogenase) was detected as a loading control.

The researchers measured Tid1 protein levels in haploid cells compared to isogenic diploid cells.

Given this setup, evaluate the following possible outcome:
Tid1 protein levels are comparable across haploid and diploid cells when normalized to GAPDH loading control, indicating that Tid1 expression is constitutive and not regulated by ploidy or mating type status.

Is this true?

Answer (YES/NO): NO